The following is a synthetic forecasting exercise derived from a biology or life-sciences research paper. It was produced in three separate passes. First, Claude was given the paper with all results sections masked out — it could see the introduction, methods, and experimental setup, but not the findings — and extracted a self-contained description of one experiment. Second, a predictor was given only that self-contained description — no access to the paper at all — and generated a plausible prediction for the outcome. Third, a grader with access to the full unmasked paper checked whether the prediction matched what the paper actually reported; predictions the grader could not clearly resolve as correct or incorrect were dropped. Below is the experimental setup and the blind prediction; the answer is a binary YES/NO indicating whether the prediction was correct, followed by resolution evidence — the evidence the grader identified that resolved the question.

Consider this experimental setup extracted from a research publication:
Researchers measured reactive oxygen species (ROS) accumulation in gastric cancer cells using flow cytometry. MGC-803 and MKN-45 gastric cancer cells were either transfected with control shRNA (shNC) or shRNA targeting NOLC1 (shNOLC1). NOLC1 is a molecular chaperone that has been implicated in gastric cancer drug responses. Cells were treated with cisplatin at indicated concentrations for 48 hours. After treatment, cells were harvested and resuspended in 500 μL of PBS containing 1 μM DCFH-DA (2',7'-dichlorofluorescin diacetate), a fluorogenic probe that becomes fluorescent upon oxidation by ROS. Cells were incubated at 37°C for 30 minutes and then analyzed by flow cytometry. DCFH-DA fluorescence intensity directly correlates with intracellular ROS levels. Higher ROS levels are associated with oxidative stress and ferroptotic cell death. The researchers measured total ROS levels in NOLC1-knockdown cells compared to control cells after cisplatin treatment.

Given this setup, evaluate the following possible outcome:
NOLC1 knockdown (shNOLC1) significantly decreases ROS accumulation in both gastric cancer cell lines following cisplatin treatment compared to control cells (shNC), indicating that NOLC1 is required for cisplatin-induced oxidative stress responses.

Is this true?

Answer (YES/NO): NO